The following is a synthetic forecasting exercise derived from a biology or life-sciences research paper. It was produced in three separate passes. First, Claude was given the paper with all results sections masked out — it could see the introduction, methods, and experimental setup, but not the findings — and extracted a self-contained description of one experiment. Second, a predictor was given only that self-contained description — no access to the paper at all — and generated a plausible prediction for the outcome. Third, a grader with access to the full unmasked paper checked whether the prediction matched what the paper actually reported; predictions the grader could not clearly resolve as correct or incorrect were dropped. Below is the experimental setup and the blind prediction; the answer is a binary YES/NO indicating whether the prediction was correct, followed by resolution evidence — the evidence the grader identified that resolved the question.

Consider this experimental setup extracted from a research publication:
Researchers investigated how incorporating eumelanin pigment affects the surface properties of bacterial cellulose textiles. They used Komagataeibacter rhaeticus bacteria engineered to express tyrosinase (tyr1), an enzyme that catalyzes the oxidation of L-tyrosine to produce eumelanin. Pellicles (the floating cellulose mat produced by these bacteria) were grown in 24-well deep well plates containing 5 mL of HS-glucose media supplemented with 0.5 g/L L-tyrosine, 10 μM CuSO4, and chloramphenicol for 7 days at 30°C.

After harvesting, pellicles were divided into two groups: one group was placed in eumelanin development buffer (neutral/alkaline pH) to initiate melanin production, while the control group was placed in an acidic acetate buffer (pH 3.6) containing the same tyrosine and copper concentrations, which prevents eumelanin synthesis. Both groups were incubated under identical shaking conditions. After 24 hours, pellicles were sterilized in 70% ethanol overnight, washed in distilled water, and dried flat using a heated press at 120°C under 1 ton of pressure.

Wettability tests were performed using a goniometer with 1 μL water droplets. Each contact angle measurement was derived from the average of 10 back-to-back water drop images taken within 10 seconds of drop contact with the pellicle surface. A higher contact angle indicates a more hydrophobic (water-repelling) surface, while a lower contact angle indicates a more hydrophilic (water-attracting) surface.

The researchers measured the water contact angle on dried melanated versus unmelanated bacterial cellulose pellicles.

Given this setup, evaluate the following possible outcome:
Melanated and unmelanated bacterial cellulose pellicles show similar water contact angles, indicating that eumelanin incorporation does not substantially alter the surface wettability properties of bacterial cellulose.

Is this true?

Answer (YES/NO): NO